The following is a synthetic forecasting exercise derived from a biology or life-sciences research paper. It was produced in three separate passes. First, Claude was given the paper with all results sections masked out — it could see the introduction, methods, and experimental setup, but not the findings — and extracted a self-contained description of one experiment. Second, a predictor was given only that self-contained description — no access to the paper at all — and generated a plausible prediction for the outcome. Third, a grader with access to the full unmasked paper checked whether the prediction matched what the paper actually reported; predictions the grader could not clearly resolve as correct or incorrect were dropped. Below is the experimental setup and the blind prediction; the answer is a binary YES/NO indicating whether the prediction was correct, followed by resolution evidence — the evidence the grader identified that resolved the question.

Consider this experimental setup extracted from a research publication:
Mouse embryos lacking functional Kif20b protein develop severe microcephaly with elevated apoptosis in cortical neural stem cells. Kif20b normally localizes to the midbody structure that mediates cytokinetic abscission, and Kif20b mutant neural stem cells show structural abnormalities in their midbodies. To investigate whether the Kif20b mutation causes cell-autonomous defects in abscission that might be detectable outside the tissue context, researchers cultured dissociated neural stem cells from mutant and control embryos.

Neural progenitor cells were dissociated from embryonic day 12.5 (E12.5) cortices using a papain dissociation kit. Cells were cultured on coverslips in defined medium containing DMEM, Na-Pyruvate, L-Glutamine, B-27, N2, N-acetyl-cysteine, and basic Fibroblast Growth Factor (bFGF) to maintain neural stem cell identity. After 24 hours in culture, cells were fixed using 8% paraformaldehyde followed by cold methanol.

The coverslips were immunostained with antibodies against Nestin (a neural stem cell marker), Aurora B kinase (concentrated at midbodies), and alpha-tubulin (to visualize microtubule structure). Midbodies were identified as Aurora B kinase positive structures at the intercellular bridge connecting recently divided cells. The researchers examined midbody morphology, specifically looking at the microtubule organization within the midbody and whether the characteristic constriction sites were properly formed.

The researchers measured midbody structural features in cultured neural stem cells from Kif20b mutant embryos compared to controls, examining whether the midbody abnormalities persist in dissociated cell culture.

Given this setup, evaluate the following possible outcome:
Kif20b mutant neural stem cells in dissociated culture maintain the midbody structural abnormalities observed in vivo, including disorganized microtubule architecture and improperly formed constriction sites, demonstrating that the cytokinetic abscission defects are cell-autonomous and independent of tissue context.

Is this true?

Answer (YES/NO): YES